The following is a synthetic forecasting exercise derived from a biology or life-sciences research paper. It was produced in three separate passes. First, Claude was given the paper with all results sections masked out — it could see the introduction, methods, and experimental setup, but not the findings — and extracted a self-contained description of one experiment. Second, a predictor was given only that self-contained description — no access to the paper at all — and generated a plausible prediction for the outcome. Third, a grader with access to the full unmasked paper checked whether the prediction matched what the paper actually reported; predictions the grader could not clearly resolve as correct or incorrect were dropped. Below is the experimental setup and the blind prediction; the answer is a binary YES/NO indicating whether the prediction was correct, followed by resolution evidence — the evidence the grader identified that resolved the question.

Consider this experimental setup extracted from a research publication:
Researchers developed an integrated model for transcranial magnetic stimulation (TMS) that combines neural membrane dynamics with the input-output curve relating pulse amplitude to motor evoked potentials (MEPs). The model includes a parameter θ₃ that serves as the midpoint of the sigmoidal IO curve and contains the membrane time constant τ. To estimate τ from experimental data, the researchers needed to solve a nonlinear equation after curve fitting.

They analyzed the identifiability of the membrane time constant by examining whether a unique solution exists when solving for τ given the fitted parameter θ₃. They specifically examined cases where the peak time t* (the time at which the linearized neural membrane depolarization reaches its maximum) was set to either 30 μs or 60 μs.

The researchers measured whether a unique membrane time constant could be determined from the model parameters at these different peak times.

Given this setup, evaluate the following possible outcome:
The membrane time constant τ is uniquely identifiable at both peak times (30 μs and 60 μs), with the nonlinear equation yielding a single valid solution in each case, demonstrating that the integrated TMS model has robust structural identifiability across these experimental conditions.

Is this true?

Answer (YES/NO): NO